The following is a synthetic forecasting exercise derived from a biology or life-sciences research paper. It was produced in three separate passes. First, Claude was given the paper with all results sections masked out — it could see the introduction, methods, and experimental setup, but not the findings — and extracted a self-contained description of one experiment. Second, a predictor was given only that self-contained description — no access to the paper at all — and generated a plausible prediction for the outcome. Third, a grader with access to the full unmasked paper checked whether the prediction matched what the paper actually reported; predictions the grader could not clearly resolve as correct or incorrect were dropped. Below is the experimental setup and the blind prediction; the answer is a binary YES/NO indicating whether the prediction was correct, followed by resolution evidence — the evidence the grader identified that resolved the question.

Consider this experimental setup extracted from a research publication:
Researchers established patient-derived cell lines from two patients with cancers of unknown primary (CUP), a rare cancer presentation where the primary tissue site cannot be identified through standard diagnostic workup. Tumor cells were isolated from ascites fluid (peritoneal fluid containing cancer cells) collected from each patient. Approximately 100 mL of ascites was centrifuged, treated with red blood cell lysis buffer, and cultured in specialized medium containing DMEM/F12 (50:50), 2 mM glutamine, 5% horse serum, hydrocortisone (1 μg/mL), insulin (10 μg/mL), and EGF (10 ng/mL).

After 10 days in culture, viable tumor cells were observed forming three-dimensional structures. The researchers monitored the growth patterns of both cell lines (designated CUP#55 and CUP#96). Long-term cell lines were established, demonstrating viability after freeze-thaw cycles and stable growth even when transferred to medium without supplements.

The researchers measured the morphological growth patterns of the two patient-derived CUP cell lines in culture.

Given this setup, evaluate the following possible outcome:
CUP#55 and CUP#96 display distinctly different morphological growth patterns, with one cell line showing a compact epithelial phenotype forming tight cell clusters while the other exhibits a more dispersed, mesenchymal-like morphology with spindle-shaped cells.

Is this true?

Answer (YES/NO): NO